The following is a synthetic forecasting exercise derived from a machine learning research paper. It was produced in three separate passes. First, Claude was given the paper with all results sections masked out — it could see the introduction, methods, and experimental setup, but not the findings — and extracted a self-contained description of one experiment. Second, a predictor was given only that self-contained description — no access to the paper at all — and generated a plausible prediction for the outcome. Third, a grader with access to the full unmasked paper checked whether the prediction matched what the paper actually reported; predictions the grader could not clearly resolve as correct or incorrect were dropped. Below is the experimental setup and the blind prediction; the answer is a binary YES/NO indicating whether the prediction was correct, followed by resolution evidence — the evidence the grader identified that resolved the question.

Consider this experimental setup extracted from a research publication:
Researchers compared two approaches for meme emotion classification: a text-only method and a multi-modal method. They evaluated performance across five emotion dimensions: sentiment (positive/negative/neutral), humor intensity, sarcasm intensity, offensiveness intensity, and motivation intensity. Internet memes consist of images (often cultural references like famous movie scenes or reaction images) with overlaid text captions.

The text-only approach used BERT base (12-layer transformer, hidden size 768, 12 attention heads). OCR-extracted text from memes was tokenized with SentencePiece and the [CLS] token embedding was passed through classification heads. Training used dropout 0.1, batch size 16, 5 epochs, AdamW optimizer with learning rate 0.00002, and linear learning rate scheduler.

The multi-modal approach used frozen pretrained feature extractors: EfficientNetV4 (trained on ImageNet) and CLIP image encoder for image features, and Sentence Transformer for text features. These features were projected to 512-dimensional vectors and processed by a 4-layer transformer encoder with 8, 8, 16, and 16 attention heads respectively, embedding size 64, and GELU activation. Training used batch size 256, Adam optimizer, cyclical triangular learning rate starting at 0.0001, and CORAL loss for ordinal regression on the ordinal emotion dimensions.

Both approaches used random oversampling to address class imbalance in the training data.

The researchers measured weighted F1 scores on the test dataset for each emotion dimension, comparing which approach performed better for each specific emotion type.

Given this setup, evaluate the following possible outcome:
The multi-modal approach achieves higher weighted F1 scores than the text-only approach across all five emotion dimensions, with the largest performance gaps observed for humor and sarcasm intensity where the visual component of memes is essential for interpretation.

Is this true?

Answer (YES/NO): NO